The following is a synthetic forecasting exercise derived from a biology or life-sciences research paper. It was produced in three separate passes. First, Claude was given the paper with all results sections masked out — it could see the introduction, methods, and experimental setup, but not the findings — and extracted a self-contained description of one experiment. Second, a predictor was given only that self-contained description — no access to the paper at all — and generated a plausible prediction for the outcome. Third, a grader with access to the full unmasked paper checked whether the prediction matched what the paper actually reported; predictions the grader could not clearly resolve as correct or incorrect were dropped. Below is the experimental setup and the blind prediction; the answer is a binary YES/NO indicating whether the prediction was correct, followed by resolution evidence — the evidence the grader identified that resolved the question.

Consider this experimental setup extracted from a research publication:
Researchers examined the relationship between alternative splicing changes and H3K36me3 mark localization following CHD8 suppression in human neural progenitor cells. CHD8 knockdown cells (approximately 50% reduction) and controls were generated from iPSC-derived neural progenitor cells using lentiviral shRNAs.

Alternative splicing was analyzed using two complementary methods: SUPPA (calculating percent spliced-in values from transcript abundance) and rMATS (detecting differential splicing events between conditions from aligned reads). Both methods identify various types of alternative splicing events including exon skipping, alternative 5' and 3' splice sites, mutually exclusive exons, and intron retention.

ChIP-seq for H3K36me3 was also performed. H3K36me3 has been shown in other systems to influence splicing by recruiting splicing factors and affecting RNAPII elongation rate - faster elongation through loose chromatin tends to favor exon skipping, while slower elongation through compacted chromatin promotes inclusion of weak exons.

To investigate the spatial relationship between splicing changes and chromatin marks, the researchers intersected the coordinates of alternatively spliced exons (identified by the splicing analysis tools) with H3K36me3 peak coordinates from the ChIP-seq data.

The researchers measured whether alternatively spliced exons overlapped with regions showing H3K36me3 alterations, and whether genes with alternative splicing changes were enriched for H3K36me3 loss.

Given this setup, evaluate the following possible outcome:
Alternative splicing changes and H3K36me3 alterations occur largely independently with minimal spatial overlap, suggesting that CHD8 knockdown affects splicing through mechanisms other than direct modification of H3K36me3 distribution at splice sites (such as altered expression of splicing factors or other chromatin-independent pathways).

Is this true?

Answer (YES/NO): NO